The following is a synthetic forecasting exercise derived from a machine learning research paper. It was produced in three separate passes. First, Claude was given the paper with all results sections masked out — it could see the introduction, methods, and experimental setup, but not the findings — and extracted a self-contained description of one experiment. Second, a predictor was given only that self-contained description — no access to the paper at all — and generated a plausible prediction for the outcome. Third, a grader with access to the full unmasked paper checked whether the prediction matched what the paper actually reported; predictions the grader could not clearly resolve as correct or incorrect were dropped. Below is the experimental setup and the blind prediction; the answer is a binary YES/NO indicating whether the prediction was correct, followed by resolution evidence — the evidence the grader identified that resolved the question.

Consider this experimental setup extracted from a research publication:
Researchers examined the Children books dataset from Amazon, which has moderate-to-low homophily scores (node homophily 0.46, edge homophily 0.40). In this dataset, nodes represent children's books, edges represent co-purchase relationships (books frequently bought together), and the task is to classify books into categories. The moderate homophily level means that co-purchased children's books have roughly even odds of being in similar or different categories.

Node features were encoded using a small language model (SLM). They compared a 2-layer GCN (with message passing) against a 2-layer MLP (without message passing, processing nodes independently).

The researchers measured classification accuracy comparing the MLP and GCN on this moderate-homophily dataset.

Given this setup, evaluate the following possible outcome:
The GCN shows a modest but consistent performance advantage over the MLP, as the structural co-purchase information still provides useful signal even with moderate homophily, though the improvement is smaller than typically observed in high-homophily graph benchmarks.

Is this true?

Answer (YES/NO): NO